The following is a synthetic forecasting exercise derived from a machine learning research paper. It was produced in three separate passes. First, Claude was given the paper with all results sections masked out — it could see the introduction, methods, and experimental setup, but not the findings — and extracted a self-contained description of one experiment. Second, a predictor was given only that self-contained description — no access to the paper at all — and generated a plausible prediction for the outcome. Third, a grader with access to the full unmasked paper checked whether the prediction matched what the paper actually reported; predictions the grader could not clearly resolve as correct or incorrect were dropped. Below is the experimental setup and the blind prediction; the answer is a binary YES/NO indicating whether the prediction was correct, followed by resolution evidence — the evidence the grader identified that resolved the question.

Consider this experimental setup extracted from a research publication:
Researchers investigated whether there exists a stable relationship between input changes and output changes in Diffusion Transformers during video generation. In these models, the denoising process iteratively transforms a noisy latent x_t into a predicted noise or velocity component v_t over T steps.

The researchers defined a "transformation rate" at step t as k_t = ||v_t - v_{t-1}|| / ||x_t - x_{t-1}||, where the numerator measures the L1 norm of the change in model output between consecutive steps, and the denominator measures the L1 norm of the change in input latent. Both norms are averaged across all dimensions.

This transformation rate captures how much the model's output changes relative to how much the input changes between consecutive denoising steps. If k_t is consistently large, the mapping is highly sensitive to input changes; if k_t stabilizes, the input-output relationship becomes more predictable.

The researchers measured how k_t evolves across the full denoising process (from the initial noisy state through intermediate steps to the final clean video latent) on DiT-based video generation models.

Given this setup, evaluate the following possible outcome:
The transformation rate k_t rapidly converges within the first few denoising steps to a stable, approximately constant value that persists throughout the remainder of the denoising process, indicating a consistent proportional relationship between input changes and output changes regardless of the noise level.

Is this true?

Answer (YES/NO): YES